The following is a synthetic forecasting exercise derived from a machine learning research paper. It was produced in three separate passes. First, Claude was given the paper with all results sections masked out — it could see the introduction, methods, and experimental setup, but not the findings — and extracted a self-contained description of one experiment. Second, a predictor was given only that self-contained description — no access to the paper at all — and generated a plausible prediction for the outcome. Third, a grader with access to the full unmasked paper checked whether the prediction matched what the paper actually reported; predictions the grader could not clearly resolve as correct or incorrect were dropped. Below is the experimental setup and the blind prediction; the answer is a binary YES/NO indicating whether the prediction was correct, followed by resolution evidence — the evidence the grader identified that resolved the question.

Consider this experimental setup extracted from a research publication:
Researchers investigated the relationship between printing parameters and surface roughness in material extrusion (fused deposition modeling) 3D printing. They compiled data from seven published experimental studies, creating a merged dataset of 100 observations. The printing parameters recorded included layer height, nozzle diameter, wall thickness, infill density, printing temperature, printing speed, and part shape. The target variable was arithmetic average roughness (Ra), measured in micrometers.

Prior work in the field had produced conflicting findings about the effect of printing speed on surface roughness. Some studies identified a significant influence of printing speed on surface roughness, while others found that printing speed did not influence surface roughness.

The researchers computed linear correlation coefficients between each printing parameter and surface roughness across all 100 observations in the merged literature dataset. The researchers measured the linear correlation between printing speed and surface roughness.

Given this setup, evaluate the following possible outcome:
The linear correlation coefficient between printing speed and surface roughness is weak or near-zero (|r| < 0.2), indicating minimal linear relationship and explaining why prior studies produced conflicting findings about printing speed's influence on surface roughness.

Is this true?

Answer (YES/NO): YES